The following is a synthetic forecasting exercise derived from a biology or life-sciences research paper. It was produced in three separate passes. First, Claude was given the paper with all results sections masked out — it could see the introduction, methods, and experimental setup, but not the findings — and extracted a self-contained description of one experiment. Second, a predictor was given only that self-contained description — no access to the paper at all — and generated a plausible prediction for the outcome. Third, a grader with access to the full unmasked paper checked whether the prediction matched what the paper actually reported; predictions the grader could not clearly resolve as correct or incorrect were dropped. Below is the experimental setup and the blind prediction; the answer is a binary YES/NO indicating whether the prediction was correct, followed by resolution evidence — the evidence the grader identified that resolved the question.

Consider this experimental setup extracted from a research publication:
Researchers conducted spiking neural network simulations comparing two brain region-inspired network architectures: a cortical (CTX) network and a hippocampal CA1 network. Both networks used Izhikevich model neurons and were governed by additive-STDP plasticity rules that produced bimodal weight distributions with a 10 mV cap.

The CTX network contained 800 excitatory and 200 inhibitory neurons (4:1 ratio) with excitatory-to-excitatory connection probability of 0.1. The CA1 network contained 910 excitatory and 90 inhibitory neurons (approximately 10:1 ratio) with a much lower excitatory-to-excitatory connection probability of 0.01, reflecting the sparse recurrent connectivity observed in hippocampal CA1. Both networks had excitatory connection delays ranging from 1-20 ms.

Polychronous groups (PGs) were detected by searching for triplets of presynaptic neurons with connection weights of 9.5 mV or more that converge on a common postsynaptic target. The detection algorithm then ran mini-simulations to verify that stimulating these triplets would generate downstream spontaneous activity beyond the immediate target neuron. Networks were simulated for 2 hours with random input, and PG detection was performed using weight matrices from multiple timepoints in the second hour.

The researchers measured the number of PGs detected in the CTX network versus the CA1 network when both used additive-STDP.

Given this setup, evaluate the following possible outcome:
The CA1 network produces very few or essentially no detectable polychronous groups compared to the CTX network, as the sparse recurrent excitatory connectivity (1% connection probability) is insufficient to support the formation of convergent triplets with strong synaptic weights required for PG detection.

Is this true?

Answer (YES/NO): NO